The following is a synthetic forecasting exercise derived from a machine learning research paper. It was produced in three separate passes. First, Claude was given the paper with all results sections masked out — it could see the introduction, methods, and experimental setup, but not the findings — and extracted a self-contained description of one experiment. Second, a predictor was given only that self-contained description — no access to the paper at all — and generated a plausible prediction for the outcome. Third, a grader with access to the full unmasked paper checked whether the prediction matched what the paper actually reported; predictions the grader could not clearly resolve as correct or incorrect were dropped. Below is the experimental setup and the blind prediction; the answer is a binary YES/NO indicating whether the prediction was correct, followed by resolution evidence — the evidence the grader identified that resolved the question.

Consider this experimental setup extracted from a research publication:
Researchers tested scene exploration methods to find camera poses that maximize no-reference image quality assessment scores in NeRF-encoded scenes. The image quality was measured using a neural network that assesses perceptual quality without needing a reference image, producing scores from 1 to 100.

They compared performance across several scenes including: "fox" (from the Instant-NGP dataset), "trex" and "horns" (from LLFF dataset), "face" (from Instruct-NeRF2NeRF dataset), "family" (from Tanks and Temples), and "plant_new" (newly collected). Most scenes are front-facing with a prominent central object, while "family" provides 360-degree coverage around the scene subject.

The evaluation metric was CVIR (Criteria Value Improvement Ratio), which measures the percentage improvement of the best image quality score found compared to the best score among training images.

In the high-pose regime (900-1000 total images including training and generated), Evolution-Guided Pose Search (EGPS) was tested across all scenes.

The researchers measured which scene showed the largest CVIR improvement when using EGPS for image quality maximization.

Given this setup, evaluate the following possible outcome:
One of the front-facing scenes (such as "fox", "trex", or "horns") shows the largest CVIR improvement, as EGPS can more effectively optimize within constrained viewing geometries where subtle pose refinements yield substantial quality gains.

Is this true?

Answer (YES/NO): YES